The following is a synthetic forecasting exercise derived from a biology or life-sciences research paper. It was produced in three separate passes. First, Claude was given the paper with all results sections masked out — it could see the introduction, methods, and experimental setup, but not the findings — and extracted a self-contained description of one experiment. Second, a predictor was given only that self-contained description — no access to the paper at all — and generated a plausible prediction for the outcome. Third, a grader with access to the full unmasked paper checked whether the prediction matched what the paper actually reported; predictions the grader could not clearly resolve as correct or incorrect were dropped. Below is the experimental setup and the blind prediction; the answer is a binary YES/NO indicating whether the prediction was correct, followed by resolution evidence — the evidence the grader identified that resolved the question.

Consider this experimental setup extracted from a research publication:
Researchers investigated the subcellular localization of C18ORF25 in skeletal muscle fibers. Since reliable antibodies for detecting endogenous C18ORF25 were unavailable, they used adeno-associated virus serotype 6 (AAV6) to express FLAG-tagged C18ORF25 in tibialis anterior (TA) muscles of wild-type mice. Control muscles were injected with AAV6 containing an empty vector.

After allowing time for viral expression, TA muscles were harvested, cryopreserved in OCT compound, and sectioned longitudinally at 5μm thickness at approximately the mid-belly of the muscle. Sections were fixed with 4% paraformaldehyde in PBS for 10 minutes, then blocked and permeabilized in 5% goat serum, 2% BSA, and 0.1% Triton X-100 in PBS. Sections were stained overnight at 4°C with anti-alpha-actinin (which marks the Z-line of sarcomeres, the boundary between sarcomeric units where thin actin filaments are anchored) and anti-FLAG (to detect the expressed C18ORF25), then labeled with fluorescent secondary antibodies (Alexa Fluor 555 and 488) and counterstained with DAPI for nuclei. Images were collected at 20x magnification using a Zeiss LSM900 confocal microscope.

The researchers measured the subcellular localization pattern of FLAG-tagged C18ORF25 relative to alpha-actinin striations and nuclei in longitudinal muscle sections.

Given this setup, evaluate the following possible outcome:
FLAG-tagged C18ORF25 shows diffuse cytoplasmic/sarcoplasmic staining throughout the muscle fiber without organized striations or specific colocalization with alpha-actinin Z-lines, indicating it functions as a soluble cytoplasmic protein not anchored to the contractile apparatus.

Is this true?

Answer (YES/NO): NO